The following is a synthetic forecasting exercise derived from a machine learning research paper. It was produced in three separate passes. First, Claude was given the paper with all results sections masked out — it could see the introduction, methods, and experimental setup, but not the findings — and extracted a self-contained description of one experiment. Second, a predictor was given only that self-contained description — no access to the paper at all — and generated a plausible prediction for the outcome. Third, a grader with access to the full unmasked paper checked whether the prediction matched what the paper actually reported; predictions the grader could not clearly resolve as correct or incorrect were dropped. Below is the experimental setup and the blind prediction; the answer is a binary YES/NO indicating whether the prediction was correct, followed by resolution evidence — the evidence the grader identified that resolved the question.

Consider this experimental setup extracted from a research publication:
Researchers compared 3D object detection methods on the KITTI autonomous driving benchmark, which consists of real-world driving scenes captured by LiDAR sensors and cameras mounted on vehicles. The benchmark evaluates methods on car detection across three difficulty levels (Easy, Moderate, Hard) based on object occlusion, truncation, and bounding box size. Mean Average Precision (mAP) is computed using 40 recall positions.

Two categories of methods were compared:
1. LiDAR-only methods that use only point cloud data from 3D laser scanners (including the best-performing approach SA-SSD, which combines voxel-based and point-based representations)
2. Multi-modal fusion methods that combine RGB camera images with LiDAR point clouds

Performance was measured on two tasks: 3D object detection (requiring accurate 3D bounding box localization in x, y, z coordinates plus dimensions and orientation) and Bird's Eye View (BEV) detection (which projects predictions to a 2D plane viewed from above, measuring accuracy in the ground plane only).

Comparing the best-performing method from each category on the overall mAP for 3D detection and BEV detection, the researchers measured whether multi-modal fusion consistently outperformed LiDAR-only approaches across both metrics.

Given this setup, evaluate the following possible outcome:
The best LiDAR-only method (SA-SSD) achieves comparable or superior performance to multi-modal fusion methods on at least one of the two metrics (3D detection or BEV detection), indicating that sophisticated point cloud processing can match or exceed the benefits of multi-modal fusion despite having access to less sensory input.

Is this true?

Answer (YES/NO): YES